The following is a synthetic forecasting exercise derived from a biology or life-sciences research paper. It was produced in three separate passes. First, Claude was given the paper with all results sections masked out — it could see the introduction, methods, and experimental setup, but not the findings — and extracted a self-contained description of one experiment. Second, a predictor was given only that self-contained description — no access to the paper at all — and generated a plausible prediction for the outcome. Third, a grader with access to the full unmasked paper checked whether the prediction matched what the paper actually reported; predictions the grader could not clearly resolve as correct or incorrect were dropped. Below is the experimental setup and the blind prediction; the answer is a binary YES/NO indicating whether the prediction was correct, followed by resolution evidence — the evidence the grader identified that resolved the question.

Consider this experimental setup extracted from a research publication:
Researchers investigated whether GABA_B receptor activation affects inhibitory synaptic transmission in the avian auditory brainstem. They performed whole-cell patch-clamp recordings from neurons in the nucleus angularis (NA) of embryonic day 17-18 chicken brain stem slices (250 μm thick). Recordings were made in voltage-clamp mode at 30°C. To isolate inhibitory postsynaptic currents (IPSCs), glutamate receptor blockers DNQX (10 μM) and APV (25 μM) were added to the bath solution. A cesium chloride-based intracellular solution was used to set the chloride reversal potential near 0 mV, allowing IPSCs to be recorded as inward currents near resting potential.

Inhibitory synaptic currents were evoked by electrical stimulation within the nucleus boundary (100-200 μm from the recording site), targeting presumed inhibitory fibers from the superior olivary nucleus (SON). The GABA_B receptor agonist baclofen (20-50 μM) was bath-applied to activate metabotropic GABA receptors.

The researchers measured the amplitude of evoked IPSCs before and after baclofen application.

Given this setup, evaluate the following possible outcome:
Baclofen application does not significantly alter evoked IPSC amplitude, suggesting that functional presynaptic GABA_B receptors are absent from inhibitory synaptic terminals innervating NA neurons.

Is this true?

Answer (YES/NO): NO